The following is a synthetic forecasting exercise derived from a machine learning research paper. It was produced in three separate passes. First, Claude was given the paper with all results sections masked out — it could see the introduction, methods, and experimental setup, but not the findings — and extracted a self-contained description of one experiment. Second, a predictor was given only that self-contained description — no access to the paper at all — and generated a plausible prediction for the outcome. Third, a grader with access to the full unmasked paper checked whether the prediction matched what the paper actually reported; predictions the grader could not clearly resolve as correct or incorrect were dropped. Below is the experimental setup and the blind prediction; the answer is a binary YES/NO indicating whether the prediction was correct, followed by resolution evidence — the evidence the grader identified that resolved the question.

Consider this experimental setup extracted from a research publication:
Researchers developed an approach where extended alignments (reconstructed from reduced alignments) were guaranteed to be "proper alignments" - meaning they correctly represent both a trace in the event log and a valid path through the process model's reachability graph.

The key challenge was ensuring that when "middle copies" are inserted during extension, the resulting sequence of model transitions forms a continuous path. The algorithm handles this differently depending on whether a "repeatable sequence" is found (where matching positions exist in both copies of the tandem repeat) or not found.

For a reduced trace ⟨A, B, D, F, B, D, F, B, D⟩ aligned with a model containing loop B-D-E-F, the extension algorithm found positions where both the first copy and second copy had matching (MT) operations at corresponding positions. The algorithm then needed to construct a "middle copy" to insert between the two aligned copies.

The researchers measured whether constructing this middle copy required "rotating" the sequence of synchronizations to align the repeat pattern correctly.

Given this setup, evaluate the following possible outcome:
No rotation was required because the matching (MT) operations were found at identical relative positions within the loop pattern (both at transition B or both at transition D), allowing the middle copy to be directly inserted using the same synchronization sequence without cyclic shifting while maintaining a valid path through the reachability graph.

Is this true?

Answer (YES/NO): YES